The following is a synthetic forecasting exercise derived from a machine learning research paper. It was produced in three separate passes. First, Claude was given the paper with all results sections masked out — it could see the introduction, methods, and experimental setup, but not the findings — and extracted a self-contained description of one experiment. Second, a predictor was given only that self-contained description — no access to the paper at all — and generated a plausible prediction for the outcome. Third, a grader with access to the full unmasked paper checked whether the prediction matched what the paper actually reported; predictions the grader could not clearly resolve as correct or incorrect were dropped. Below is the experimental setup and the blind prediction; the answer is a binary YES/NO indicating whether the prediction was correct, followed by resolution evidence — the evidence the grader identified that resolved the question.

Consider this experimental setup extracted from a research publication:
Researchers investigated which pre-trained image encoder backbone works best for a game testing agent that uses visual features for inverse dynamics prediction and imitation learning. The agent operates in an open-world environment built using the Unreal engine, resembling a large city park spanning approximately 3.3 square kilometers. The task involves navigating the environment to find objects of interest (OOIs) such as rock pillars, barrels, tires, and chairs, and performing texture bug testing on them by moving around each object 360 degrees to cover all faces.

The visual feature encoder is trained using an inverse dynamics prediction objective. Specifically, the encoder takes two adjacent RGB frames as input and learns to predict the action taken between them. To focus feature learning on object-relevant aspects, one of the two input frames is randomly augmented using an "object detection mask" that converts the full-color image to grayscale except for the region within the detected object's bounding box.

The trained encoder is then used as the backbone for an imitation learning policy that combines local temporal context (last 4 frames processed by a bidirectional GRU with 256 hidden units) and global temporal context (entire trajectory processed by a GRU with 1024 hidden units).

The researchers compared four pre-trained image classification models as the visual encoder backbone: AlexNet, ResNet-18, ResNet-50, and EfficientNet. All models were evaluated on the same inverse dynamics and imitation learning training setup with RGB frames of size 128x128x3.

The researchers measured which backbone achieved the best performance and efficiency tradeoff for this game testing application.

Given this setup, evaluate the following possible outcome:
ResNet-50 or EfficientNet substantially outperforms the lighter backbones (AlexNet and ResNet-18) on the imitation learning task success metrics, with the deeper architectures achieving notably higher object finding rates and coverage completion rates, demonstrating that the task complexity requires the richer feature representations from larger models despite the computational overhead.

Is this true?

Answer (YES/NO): NO